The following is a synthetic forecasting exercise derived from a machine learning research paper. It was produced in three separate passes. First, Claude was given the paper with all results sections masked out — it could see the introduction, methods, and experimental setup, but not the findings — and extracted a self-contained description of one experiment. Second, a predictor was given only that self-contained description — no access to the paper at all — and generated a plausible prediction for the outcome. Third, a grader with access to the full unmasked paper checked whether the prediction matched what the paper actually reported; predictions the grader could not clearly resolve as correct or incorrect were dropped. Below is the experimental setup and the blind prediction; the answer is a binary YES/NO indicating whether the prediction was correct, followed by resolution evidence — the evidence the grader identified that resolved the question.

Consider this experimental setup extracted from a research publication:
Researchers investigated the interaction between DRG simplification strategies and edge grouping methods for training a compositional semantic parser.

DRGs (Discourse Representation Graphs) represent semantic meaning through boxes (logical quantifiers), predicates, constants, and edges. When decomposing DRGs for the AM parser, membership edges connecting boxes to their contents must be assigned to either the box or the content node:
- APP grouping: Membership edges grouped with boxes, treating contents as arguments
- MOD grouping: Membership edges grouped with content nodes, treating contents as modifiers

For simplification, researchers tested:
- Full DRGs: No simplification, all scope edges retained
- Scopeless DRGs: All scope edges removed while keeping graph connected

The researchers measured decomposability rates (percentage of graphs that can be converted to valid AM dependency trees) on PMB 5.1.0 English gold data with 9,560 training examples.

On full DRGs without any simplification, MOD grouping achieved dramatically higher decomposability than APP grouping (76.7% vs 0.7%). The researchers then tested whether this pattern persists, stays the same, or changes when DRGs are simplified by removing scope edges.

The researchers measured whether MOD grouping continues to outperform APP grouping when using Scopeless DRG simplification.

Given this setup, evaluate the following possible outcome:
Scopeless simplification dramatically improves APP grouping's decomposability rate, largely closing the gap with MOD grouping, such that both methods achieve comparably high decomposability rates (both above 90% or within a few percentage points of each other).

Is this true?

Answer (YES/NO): NO